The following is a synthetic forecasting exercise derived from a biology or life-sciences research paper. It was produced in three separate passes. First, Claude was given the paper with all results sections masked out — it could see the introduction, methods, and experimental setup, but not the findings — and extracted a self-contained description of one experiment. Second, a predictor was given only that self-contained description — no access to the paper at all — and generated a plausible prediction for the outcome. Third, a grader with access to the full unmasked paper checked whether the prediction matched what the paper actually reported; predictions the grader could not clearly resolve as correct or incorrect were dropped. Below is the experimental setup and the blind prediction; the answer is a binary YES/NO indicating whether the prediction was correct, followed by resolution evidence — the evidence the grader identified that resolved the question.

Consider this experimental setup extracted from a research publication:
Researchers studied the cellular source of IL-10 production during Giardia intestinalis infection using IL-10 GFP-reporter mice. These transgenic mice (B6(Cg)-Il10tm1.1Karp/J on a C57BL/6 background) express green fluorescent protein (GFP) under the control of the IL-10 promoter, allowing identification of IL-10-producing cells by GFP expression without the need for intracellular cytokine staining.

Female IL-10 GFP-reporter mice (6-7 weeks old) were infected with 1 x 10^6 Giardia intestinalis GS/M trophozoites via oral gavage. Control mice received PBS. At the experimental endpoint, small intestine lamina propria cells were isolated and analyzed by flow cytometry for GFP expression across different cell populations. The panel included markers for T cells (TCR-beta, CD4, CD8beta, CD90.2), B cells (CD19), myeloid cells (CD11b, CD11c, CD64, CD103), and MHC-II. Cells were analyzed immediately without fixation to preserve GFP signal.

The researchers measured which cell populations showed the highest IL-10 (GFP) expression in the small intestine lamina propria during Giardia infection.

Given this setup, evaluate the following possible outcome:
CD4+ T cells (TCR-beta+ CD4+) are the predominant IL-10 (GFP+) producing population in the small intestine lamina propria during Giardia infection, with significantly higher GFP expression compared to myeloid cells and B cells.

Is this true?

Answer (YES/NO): YES